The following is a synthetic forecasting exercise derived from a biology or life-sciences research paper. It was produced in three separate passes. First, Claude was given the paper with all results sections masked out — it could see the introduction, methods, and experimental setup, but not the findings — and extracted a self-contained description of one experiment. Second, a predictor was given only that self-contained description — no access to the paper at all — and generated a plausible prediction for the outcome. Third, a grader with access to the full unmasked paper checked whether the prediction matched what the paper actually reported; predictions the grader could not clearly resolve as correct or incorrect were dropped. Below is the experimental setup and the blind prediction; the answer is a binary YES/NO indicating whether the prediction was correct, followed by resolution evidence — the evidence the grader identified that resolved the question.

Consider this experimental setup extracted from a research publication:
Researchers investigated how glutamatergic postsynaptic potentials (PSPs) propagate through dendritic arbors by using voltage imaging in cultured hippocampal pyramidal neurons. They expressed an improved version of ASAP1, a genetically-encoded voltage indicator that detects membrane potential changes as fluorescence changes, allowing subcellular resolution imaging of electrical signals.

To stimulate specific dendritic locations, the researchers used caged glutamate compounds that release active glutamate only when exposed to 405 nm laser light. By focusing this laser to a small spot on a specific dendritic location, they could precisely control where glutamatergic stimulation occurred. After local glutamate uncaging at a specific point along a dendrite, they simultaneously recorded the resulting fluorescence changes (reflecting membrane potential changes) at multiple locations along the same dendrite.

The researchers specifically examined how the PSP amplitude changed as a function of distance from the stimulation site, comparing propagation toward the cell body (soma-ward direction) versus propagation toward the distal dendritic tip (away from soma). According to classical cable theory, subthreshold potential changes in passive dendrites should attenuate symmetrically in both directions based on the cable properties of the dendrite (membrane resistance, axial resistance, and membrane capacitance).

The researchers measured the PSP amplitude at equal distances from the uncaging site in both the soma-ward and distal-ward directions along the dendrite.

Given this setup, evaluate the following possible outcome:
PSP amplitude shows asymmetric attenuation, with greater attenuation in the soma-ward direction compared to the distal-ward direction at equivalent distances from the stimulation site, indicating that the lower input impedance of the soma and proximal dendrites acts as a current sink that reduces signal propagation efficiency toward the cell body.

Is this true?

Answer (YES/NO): NO